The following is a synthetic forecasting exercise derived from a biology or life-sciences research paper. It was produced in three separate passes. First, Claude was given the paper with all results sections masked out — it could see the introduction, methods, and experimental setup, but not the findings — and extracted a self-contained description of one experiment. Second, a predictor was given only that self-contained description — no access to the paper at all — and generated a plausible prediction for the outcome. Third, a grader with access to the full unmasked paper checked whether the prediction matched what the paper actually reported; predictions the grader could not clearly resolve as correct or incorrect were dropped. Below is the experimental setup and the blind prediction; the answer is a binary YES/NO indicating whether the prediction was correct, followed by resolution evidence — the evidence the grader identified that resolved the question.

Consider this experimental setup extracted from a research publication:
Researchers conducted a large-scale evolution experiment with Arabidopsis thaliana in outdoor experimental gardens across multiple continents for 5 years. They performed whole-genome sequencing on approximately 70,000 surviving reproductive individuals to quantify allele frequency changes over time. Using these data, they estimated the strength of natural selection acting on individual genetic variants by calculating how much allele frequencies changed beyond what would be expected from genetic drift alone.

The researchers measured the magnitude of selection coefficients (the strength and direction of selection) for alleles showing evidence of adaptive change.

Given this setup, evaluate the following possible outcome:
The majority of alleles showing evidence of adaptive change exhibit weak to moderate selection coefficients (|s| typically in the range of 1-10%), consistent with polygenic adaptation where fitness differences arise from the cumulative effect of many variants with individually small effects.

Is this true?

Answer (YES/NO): NO